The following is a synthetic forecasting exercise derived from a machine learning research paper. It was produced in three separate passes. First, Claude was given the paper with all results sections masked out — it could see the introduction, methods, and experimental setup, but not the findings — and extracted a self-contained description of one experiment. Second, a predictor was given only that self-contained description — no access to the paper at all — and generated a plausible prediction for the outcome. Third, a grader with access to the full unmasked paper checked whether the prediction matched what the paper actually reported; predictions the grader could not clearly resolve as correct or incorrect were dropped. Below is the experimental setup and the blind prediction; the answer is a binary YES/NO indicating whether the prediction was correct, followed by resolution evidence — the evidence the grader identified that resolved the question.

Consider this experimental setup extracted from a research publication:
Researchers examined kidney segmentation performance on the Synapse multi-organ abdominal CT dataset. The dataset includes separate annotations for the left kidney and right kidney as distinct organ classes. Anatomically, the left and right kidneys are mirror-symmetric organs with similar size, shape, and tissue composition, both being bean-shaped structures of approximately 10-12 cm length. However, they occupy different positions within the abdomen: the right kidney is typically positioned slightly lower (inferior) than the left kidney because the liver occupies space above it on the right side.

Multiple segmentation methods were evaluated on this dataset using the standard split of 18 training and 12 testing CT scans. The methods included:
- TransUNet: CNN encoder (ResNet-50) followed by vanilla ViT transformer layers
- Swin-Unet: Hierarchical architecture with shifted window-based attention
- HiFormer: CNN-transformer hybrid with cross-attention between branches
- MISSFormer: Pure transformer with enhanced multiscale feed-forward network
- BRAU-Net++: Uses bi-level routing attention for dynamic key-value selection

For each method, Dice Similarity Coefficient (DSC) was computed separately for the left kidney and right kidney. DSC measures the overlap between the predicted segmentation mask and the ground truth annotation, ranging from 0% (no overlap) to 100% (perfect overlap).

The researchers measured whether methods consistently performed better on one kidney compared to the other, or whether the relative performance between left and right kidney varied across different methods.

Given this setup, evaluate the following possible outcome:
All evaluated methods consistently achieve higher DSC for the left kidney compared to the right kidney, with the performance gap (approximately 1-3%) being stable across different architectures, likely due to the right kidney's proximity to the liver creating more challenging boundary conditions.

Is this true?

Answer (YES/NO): NO